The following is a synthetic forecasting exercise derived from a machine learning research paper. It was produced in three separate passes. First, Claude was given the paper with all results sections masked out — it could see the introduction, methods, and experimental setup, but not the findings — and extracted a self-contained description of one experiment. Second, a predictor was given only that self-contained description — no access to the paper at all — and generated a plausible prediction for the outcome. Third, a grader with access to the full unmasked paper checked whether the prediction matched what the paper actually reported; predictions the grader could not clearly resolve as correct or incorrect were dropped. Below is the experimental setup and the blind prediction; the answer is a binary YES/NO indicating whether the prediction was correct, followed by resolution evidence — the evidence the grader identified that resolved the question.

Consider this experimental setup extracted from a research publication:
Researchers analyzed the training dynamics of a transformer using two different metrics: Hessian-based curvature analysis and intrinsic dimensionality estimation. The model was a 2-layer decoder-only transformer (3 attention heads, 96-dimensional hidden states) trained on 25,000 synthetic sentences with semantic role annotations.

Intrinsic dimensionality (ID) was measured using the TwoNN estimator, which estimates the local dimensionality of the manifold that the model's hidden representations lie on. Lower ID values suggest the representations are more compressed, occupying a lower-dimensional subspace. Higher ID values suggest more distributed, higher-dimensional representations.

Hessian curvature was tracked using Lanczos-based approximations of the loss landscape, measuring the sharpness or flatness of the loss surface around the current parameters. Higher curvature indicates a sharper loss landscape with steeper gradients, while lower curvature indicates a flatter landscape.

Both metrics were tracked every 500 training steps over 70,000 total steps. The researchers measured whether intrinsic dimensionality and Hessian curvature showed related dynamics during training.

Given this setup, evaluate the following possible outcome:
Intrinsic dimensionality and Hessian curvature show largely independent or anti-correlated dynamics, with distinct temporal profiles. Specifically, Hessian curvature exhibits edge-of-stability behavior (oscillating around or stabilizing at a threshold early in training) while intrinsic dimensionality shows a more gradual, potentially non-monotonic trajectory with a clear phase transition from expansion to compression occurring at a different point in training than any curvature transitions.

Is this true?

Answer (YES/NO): NO